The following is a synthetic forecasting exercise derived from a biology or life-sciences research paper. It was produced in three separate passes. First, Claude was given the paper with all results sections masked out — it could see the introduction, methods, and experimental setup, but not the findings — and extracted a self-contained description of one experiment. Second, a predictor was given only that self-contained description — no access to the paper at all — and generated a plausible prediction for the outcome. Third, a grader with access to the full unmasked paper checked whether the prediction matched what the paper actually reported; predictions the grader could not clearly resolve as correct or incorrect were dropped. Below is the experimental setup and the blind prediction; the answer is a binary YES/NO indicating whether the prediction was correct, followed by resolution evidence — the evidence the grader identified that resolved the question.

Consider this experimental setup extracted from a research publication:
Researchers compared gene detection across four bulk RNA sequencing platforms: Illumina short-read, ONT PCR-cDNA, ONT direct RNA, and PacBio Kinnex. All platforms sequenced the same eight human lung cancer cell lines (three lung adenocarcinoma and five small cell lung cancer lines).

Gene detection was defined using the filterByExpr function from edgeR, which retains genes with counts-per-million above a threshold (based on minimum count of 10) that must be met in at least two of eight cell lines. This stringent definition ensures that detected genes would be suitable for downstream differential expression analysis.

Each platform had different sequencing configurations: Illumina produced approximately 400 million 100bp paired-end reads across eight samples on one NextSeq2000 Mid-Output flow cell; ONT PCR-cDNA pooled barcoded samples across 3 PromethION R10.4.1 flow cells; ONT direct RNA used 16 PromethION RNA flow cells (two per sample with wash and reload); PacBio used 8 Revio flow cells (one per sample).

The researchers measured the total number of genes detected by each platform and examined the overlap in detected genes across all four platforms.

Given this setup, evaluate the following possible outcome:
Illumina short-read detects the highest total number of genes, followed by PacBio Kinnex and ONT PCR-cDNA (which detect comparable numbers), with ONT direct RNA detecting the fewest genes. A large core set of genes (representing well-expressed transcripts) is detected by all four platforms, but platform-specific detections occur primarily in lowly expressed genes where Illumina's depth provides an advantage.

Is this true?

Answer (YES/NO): NO